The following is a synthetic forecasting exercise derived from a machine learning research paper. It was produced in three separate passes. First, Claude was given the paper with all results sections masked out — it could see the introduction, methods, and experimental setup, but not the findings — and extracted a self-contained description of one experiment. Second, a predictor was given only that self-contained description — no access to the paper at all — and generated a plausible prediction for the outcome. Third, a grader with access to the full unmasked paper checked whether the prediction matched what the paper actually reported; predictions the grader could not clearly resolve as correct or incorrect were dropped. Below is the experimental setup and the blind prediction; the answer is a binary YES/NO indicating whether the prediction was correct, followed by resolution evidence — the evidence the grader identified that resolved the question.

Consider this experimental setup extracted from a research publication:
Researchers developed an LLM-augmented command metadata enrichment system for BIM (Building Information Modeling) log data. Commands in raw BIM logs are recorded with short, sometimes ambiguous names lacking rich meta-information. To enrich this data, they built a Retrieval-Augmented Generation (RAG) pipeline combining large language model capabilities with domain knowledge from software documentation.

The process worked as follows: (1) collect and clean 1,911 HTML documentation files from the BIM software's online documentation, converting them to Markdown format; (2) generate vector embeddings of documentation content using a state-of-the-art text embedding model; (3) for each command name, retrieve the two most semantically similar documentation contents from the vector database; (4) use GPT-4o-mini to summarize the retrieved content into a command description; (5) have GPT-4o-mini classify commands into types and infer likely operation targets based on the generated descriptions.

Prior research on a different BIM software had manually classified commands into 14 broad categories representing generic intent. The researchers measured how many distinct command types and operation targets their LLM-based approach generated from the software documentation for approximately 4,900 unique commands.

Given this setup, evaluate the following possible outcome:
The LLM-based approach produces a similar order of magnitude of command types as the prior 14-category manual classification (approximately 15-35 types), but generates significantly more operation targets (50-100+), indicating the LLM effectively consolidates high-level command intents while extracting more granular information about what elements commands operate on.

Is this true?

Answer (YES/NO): NO